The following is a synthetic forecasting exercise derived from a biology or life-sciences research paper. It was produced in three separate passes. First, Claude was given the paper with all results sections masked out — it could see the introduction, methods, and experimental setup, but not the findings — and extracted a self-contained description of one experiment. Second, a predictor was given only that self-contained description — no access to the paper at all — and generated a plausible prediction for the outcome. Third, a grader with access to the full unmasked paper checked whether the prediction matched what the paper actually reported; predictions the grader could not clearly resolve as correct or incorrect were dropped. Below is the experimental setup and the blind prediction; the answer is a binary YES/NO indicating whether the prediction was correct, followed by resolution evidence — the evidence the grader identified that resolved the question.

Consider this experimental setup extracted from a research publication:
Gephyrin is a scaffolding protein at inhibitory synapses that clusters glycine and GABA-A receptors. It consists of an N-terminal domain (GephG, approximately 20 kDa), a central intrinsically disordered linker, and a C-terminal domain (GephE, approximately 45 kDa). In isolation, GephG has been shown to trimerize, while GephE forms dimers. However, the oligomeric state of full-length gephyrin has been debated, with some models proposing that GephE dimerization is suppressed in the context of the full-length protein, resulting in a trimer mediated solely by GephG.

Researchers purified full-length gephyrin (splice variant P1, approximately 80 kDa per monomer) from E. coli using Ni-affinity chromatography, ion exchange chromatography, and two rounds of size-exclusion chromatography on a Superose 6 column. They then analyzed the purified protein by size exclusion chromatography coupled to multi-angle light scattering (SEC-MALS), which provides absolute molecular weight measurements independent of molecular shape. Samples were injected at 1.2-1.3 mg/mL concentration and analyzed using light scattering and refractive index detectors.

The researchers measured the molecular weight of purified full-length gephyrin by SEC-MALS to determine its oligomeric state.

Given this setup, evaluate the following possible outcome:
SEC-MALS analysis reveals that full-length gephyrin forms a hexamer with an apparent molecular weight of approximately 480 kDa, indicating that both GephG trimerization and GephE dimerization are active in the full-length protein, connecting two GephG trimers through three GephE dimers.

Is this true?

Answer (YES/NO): NO